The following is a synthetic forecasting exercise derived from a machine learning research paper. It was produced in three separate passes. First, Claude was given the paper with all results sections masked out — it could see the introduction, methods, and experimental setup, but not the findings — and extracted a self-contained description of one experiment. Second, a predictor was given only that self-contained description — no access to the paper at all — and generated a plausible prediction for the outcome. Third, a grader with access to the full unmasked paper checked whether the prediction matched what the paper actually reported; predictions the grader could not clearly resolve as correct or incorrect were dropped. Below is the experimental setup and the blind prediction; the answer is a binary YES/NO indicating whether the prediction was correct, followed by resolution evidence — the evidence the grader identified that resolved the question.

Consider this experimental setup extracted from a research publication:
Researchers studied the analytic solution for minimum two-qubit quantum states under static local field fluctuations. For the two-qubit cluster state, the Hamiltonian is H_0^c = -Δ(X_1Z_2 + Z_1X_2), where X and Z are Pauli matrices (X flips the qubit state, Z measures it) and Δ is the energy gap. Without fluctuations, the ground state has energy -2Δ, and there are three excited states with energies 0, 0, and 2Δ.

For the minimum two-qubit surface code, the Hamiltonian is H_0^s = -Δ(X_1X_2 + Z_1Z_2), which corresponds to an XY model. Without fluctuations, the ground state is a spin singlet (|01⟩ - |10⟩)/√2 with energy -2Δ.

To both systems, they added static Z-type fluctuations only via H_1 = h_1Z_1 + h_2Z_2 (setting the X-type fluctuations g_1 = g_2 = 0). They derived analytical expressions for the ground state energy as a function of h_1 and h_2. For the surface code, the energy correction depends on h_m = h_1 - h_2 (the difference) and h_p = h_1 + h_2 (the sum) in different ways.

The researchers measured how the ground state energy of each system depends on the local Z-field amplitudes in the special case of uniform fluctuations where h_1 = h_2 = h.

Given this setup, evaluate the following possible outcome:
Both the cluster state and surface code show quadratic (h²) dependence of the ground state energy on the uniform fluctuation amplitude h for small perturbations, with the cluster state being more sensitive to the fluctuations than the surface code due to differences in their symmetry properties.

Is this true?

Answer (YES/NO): NO